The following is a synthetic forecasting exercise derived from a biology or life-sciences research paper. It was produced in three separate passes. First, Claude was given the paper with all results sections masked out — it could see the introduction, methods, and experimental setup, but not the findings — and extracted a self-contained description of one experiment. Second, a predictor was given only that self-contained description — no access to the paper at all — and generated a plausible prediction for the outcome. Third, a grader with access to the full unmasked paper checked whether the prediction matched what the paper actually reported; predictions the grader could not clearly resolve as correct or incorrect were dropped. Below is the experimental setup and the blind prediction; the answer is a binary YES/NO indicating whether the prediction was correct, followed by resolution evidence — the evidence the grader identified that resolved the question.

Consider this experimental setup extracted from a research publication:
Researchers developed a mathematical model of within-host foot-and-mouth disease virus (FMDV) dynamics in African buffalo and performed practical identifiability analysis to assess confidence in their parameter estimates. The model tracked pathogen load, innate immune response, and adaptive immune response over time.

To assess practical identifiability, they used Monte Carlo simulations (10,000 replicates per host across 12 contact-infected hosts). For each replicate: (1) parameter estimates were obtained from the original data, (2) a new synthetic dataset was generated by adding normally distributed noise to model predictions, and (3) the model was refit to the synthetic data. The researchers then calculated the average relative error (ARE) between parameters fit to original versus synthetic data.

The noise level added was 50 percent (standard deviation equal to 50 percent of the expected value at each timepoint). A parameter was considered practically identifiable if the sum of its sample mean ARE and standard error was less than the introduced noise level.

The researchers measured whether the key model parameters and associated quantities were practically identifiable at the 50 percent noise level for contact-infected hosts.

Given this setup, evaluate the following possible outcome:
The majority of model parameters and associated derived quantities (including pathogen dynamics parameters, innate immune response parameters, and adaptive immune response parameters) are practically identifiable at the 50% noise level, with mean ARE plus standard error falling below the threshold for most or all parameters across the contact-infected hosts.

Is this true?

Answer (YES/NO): YES